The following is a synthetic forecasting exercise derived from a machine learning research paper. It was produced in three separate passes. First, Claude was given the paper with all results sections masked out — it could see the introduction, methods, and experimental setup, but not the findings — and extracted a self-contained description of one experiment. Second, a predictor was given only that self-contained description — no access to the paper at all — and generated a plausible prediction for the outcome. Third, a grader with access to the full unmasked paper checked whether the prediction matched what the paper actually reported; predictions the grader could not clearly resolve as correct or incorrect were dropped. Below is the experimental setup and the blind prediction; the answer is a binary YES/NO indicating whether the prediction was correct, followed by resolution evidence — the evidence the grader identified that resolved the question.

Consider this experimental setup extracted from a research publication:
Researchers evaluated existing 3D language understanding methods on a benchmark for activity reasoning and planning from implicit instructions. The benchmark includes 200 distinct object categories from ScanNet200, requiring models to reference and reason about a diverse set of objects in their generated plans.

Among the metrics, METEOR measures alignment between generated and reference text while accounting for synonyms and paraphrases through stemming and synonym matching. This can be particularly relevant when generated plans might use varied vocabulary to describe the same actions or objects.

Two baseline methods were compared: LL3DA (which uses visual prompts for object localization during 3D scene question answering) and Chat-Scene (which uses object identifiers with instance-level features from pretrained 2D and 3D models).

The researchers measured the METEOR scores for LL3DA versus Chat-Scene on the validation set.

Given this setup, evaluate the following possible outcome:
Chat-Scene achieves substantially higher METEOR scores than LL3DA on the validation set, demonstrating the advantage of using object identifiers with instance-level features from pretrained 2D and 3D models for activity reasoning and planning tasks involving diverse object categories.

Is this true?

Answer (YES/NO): NO